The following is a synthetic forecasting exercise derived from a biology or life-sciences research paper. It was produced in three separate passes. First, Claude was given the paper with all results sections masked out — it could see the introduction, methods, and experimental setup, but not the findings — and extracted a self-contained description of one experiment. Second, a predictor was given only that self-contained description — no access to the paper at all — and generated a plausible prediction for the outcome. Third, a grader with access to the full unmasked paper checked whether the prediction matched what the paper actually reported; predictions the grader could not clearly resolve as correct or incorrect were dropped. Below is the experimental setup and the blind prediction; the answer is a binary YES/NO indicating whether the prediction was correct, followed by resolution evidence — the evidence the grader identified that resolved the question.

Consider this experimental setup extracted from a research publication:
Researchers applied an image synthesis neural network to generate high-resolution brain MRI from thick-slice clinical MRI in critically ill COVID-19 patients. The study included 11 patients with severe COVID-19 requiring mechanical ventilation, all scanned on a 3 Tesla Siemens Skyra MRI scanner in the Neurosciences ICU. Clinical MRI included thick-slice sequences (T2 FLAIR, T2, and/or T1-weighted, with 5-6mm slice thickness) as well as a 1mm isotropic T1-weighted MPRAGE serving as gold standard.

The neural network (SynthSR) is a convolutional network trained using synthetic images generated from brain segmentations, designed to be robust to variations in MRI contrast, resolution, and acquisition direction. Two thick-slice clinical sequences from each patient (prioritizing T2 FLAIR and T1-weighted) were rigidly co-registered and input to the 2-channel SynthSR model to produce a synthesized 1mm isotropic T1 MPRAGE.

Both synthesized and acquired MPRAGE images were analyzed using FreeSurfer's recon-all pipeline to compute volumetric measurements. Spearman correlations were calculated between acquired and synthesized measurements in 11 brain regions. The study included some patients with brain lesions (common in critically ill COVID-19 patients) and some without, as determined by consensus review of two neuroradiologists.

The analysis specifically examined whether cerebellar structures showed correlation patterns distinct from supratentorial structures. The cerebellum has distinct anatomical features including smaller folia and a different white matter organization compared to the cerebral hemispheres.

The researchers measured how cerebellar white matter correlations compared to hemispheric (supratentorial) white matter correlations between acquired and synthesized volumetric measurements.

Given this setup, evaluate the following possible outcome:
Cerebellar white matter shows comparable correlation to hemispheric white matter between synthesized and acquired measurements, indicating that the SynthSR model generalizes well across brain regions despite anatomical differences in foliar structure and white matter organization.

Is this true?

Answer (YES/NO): NO